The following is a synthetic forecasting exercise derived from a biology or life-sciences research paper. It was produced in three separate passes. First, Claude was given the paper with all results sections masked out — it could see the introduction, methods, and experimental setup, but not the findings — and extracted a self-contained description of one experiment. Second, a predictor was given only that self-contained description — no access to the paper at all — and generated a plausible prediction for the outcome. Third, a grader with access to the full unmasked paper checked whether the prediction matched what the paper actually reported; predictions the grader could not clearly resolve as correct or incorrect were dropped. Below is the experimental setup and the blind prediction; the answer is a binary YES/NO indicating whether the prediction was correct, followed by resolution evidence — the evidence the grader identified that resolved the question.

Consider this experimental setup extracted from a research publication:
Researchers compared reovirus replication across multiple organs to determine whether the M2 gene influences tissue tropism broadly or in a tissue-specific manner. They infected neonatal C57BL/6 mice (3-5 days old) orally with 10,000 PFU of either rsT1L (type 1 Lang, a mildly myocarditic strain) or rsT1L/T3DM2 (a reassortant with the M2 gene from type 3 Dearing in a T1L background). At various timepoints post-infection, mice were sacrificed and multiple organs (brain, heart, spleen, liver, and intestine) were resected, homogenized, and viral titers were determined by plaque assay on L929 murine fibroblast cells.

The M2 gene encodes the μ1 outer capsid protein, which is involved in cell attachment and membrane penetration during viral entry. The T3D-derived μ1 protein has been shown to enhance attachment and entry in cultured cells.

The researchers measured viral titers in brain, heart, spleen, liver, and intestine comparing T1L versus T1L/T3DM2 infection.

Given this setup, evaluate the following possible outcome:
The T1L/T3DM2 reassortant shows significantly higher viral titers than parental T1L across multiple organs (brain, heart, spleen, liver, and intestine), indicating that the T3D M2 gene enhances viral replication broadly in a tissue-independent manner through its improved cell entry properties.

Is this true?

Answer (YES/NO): NO